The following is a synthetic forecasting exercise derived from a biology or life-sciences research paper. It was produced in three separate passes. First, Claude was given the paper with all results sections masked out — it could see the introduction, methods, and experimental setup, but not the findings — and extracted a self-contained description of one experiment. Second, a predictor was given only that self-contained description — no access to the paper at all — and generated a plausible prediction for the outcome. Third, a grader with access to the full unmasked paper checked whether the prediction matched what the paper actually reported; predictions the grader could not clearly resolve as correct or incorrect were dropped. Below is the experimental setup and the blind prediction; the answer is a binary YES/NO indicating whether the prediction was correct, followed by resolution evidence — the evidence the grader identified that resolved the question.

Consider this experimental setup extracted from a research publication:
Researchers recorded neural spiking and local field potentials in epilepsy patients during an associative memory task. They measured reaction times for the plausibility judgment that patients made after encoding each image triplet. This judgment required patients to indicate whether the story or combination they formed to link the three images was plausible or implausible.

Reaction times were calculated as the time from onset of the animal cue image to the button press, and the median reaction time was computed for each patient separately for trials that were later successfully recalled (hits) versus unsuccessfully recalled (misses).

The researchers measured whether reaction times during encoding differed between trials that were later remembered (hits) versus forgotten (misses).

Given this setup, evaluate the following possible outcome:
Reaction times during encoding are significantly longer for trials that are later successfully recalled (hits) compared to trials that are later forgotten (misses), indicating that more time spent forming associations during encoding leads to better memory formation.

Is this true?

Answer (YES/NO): NO